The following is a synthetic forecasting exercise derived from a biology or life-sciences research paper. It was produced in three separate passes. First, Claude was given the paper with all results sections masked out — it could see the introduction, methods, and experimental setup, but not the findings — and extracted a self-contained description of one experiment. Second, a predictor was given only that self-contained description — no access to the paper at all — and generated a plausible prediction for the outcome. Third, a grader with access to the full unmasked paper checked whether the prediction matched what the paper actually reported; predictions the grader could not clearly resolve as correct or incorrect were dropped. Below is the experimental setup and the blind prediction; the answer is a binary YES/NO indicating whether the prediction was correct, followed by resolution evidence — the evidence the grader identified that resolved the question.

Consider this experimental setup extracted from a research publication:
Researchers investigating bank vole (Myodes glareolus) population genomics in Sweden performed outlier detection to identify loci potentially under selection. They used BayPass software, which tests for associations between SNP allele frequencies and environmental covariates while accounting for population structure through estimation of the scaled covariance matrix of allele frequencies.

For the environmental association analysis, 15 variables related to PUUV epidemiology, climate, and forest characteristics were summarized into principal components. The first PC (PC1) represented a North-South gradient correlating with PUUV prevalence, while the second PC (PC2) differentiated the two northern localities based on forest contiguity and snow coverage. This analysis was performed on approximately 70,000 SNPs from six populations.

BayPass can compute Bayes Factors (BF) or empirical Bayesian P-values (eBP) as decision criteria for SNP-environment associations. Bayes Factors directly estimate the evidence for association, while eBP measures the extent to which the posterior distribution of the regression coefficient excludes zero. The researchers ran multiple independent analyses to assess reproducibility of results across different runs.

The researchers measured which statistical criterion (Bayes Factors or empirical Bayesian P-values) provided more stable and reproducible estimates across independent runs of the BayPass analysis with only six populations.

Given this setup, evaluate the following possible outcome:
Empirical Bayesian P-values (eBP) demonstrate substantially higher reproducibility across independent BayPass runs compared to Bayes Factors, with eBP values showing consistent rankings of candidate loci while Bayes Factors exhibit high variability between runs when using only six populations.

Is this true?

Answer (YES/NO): YES